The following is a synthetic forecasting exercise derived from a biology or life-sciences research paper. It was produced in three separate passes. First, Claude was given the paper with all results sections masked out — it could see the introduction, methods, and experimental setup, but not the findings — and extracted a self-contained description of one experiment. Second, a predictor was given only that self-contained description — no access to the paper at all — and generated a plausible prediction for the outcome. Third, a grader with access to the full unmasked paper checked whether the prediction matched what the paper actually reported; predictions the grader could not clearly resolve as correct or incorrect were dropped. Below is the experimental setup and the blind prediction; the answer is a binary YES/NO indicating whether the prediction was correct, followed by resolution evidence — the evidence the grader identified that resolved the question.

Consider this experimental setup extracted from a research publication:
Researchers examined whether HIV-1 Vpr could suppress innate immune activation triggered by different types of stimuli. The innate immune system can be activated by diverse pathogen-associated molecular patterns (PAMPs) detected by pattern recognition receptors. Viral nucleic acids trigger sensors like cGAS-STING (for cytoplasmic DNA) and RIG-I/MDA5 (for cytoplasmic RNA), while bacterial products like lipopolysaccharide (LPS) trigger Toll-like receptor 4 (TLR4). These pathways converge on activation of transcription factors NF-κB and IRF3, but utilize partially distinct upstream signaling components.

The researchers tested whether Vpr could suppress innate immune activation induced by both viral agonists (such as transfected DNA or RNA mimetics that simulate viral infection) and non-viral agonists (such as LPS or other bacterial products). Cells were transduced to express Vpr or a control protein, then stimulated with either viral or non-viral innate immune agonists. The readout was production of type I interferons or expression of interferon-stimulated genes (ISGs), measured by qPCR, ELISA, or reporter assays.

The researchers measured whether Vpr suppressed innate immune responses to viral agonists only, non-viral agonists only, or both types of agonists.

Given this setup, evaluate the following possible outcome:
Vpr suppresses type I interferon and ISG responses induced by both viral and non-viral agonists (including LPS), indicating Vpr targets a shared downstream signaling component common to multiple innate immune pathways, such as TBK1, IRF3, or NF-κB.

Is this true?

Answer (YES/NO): YES